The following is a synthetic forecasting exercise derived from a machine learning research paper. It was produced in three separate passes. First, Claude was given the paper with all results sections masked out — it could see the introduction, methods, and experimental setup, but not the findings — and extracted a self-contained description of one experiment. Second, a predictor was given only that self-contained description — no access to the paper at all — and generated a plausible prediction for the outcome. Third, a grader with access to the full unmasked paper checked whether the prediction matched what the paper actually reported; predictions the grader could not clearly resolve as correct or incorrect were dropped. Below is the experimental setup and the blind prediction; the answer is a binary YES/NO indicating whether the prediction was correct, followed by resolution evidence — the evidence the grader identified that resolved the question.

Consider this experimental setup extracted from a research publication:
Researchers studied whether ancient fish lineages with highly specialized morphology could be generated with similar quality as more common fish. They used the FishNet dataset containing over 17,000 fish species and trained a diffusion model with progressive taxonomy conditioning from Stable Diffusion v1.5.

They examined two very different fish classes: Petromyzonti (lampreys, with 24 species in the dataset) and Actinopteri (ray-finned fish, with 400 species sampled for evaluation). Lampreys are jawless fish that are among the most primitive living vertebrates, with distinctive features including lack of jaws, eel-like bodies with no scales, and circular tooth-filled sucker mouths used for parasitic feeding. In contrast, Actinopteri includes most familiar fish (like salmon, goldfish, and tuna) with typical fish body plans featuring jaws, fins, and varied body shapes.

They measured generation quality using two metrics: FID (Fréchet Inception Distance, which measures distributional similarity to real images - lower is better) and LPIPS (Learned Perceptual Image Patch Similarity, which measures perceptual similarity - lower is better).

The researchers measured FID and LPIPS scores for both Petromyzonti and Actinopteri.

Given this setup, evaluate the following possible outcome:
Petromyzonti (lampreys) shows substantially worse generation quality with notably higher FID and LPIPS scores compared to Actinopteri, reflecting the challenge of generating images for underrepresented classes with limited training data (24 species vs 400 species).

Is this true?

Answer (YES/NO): YES